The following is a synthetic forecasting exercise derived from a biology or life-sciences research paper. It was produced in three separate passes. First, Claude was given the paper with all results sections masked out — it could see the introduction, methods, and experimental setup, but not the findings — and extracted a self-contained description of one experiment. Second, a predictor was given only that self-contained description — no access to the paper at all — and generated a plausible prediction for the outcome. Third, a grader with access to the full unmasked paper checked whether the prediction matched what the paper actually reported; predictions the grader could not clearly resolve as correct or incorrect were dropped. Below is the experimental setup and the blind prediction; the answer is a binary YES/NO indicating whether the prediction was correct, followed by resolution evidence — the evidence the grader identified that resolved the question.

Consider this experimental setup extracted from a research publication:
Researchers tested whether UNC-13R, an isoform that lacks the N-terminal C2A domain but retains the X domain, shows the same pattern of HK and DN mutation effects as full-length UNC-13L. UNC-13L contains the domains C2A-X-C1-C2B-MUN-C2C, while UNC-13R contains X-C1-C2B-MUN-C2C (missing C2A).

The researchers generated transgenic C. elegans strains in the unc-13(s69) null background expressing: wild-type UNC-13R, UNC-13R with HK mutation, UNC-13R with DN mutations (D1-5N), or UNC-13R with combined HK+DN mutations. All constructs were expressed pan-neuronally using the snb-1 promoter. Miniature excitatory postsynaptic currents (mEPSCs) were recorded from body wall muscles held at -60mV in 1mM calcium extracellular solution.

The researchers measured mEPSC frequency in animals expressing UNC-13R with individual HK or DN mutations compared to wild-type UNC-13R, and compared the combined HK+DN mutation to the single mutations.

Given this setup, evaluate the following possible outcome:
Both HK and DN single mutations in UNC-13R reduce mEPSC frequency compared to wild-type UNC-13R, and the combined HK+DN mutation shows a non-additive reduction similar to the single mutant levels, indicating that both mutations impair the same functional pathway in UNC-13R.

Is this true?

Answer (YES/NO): NO